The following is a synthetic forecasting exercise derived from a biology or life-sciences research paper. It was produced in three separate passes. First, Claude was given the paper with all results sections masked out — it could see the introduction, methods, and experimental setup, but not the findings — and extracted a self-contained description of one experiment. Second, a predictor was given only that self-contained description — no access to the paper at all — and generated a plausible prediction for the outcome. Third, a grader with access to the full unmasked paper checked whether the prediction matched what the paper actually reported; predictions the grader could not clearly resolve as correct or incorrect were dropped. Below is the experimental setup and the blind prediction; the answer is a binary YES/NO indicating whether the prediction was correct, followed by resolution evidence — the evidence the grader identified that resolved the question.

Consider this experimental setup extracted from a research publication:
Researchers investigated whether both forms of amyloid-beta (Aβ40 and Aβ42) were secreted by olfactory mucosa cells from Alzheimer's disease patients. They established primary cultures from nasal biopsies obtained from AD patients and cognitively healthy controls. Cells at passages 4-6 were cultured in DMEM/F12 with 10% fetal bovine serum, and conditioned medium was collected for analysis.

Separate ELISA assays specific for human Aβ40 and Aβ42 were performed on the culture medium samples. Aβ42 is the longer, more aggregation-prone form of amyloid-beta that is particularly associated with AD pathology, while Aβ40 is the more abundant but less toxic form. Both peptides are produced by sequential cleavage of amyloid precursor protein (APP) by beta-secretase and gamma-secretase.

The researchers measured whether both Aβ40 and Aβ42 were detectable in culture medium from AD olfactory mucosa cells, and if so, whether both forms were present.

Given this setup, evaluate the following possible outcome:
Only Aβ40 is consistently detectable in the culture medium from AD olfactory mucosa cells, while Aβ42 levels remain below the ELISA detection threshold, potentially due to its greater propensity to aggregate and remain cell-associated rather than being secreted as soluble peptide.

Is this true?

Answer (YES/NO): NO